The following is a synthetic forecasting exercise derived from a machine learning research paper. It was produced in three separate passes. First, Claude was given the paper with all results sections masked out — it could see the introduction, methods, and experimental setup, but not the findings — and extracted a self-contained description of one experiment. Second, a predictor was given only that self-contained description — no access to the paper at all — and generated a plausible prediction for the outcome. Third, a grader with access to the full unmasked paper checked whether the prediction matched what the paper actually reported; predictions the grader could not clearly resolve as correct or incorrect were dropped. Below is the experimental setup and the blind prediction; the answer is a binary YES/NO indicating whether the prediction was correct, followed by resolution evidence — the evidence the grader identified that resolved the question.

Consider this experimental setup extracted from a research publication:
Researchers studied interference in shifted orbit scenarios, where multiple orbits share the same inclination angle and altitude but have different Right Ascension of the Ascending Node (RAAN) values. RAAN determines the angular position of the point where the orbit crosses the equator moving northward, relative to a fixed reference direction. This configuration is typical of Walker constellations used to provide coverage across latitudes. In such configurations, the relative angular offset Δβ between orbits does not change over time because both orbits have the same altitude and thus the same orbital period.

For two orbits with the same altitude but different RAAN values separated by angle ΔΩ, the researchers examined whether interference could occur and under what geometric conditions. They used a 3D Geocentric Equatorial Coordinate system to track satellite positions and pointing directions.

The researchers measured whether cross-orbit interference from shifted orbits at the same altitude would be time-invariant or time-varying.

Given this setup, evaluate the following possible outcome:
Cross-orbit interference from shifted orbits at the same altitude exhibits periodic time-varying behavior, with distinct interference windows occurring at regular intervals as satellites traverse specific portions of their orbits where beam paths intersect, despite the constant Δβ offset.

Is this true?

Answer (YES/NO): YES